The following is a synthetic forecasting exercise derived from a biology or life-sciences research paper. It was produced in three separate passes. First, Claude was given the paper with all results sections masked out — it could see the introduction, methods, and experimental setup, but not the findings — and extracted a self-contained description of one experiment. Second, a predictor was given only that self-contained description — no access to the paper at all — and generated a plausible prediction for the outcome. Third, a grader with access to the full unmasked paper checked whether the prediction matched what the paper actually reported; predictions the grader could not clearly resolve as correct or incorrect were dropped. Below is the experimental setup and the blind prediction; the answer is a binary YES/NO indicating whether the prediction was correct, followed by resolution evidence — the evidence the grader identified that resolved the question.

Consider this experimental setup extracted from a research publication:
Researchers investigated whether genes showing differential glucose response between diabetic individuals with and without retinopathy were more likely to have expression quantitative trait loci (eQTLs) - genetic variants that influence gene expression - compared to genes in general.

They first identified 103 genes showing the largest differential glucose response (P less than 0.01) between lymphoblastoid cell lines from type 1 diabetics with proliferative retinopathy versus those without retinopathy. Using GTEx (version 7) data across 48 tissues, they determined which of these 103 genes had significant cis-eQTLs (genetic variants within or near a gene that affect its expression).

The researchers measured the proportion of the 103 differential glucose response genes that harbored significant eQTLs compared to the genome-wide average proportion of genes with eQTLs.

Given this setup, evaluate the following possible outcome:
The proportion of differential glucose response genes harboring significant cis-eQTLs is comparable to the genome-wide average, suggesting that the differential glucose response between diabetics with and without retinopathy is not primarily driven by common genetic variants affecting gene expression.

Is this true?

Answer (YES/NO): NO